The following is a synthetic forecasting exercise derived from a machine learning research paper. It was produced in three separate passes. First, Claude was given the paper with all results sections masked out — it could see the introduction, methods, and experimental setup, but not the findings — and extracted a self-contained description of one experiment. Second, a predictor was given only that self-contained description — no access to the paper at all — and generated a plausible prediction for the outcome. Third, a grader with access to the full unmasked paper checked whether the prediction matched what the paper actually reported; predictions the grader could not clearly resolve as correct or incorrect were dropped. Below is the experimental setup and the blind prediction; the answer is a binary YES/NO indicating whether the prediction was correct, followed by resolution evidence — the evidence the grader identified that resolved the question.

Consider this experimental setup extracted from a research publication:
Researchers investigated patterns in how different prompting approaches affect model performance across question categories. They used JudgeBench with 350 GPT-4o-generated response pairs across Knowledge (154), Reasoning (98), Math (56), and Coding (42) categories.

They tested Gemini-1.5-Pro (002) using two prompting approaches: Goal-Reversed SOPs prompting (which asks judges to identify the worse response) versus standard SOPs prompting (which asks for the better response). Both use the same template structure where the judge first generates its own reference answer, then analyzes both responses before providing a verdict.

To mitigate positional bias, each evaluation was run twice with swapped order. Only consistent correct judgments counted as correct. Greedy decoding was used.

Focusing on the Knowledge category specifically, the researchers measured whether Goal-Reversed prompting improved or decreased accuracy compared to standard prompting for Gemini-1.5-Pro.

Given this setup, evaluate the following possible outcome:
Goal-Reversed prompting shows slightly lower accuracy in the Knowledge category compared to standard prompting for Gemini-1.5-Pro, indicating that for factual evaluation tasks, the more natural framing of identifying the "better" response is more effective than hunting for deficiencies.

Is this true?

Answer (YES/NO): YES